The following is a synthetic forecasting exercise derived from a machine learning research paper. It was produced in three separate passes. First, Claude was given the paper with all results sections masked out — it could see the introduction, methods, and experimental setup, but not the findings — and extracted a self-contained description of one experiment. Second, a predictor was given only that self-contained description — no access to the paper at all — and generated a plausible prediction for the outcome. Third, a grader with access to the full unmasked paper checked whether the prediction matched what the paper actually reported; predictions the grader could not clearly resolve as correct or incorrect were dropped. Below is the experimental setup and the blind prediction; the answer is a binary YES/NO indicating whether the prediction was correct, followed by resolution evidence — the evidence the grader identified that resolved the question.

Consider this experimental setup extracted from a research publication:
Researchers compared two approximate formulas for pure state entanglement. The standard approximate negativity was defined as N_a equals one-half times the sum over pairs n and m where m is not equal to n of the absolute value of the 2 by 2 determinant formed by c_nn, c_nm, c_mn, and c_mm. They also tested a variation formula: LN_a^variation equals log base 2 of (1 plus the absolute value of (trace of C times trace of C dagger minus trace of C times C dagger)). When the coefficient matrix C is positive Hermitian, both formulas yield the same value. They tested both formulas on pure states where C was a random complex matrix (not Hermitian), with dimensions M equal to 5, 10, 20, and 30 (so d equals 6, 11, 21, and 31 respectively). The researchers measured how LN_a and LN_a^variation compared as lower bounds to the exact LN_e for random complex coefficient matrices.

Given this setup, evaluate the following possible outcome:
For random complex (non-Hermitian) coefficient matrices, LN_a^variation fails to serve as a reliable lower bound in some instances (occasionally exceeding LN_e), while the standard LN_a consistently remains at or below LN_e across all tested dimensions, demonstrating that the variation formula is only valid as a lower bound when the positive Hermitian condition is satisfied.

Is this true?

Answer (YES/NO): NO